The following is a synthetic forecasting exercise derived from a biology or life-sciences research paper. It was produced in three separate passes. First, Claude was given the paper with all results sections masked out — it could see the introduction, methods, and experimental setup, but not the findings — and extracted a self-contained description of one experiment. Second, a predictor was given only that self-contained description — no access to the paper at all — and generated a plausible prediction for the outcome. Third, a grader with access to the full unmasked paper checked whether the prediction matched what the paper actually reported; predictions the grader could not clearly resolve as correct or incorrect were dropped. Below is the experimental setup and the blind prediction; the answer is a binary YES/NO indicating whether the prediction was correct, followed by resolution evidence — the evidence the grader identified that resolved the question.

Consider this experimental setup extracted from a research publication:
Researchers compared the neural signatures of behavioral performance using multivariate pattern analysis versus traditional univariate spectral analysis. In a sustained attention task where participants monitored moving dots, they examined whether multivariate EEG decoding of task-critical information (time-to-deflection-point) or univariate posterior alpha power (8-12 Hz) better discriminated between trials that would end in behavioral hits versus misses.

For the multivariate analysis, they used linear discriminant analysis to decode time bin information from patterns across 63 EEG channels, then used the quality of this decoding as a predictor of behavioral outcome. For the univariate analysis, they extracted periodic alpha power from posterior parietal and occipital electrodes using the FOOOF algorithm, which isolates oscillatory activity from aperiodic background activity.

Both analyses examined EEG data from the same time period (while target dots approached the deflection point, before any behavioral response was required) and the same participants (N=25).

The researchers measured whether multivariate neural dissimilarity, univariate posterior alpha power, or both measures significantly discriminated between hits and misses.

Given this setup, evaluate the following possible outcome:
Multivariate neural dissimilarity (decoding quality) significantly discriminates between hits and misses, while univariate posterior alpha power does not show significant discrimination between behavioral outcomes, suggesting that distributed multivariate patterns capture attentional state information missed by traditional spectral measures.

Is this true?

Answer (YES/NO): YES